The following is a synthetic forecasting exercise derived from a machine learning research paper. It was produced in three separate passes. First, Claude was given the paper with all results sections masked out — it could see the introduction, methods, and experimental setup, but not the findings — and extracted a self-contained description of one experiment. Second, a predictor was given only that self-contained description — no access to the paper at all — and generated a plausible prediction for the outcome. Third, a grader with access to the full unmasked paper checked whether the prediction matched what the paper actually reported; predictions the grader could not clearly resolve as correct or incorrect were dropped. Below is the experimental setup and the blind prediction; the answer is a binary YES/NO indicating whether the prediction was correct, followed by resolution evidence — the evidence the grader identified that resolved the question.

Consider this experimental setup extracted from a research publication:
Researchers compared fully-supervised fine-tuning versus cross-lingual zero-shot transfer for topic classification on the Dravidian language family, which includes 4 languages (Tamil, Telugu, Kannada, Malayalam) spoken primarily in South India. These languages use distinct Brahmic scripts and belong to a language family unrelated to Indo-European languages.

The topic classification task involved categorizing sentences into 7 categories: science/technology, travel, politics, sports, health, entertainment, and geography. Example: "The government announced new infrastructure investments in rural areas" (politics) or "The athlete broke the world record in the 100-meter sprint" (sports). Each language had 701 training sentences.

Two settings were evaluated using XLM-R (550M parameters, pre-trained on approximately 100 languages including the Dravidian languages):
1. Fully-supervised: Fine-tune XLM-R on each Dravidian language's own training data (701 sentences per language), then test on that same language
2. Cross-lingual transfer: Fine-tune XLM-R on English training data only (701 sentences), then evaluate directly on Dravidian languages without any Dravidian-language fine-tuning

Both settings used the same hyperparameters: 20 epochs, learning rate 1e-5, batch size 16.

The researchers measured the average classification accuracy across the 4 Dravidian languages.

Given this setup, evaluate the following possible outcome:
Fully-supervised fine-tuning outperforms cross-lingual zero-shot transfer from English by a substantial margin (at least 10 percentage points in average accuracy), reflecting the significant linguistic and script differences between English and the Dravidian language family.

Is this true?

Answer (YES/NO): NO